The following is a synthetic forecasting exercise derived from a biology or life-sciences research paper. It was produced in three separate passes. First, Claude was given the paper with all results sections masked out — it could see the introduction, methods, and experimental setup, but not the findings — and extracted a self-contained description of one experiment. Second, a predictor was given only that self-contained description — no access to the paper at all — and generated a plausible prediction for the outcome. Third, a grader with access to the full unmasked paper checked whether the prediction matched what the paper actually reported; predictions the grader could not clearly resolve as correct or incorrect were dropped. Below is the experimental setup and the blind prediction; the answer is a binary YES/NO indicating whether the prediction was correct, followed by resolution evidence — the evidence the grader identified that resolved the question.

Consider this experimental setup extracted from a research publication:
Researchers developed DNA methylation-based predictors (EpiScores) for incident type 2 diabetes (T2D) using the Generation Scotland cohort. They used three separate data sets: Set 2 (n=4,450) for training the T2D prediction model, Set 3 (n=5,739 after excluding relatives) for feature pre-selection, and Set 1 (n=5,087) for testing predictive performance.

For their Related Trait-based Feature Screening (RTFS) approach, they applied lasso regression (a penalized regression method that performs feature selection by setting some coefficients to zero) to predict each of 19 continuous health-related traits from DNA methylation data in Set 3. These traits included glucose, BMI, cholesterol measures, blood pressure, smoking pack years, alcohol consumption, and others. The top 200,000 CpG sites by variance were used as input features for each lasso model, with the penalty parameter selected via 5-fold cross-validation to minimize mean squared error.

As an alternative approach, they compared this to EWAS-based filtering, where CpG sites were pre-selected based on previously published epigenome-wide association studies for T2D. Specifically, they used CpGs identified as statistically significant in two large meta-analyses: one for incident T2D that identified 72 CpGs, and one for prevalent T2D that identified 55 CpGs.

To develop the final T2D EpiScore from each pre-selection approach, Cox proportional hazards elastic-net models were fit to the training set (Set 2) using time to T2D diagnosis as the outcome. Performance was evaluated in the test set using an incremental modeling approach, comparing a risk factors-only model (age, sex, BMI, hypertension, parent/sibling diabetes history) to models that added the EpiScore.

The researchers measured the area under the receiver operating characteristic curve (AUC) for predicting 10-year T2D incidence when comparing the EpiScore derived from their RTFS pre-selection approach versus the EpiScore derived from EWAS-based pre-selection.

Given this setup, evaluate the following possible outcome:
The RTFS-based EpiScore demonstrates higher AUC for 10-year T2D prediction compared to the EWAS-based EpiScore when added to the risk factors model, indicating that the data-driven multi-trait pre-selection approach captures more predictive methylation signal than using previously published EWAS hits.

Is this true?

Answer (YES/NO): NO